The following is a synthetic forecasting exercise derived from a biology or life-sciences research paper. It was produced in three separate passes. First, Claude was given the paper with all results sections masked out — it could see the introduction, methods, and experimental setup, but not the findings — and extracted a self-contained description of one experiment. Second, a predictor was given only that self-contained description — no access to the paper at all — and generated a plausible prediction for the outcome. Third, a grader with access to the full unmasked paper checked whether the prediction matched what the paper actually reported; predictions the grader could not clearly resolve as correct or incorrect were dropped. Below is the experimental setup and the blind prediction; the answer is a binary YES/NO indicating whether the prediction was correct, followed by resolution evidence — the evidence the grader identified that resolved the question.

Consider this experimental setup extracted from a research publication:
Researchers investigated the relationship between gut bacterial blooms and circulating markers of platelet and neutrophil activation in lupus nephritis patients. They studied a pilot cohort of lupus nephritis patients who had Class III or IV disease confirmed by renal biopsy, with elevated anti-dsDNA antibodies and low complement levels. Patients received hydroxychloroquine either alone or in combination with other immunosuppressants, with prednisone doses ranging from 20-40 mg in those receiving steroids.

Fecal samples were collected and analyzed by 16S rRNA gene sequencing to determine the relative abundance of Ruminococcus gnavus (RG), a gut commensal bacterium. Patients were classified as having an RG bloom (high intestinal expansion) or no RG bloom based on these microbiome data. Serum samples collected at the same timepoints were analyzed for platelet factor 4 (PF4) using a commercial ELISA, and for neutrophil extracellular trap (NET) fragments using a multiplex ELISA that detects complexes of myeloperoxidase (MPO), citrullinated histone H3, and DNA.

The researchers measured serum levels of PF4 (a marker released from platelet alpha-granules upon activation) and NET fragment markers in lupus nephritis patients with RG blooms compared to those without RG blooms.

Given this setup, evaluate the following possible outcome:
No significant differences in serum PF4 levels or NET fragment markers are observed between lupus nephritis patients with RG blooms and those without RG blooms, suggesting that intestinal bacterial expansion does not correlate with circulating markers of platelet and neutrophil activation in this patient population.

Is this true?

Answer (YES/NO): NO